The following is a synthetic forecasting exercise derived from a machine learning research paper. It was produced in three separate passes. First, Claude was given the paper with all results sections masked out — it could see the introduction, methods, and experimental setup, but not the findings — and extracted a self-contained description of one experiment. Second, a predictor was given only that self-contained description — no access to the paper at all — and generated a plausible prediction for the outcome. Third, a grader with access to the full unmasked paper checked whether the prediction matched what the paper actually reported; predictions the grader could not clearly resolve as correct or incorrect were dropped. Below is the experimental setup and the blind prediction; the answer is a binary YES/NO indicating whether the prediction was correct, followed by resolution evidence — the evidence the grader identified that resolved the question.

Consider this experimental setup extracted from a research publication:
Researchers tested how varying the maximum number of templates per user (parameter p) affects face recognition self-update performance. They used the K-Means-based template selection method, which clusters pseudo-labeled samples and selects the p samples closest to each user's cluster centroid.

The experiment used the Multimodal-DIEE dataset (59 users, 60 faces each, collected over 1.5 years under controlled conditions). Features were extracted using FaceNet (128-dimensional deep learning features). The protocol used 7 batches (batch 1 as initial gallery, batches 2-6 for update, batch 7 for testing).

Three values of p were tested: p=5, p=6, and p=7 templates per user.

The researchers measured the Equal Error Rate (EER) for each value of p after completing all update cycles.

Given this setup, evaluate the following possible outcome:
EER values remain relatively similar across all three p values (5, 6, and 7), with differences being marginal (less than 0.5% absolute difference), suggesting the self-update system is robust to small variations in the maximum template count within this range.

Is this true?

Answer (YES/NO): YES